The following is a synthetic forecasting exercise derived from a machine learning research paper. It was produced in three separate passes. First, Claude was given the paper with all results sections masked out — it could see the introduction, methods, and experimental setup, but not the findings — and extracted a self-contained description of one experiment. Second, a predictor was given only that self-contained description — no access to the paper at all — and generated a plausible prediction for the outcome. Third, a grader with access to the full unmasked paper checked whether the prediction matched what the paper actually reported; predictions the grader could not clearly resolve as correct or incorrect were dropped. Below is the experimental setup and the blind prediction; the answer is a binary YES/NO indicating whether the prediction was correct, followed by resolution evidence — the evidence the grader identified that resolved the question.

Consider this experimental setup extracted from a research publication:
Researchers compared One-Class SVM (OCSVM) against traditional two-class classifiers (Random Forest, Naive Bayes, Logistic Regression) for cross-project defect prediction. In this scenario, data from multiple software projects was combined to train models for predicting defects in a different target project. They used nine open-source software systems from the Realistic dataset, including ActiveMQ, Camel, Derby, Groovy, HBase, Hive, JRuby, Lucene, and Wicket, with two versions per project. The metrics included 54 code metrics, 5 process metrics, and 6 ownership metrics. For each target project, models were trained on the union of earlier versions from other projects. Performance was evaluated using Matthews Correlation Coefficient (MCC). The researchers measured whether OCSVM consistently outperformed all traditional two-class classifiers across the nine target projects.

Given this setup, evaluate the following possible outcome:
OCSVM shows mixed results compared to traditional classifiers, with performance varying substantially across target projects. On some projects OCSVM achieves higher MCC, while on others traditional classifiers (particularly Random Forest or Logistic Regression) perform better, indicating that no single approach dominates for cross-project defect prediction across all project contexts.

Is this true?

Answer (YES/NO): NO